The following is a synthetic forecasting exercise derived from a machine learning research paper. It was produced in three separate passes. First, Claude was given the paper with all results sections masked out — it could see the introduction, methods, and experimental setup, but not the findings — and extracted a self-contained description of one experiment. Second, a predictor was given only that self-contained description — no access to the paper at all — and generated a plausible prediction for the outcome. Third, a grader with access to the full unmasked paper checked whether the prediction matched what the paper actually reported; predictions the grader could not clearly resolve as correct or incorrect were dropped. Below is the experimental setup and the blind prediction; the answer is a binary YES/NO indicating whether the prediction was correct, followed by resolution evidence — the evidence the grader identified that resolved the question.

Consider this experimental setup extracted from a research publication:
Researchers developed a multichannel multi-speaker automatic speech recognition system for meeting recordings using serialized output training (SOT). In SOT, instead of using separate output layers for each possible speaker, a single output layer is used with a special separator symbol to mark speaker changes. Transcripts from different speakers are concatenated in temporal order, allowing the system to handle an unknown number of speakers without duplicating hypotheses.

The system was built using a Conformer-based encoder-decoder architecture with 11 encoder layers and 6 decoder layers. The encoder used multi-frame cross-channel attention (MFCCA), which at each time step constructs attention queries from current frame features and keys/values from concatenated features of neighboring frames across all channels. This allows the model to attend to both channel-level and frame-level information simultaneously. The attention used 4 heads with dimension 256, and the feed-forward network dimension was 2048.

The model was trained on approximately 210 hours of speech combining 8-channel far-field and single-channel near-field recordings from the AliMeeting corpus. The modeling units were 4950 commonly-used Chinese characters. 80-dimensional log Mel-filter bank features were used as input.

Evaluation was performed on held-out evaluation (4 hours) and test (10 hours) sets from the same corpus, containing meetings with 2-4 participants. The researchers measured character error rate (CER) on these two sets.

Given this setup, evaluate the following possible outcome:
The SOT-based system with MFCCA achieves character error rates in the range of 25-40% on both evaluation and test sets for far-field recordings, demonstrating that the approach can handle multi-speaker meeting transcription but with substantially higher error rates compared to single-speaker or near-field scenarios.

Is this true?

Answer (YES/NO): NO